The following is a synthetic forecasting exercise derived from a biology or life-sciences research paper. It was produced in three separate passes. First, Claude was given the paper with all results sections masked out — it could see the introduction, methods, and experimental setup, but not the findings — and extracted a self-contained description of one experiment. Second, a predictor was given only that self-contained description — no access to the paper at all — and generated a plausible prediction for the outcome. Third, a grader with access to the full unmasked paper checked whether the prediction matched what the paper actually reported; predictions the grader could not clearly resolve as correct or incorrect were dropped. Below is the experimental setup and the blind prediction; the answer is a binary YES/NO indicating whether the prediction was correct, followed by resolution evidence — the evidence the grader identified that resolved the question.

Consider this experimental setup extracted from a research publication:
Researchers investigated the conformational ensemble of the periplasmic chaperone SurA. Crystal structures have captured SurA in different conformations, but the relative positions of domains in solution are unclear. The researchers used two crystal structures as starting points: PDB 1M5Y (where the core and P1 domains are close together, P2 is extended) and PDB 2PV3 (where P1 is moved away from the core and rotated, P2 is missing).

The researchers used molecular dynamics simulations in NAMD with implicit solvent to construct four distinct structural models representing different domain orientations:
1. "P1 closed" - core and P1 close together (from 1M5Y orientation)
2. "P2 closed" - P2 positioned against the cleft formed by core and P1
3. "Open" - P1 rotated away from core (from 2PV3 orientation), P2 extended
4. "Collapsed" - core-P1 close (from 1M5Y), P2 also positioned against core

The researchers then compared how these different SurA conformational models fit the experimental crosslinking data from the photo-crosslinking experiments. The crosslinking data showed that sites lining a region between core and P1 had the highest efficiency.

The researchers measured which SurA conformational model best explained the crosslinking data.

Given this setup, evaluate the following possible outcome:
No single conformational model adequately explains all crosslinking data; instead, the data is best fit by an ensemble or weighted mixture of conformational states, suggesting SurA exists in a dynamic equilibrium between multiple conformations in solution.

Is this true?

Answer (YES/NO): NO